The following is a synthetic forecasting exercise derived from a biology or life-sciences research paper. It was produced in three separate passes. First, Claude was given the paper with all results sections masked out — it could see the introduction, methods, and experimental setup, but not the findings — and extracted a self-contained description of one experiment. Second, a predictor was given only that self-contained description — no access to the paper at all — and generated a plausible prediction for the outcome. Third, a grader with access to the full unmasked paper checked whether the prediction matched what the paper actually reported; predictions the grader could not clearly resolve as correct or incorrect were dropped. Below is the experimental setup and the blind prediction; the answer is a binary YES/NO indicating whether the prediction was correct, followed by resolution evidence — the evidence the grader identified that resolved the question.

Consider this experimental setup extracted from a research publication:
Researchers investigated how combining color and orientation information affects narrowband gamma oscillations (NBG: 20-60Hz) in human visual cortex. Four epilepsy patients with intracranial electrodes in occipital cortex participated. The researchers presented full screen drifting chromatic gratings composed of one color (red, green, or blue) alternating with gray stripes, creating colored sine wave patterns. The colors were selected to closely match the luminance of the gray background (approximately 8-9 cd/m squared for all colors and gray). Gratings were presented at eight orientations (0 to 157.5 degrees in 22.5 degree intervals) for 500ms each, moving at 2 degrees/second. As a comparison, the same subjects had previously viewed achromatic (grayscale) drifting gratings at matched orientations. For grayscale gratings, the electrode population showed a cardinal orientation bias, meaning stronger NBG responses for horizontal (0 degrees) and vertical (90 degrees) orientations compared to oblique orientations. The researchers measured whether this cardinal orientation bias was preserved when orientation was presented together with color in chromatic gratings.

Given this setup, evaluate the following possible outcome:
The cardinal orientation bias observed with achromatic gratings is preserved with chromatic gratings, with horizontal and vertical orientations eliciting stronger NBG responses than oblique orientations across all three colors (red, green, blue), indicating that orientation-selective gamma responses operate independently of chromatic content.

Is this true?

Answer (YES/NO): NO